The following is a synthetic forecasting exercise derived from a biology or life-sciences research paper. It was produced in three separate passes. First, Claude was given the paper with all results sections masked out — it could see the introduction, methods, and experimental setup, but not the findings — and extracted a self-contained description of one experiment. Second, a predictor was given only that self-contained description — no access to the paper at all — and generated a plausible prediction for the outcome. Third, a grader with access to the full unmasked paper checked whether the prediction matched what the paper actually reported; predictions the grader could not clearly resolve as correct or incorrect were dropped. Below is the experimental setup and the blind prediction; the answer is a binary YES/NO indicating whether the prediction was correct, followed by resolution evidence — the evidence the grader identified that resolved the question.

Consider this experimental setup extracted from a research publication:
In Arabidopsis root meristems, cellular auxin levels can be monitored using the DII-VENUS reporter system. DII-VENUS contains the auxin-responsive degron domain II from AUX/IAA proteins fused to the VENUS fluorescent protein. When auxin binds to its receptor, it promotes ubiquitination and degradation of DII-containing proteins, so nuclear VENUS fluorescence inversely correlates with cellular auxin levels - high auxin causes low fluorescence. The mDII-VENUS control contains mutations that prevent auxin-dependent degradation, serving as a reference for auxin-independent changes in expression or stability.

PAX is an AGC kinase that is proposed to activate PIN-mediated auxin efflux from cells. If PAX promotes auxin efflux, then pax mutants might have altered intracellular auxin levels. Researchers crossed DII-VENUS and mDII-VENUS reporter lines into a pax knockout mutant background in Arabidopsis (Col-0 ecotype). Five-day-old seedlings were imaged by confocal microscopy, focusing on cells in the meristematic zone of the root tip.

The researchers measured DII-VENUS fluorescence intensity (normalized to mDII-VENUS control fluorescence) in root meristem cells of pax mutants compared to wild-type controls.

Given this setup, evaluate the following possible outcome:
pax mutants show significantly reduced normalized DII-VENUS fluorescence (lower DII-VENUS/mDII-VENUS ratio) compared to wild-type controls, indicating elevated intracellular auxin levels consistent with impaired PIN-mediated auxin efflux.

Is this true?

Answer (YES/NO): NO